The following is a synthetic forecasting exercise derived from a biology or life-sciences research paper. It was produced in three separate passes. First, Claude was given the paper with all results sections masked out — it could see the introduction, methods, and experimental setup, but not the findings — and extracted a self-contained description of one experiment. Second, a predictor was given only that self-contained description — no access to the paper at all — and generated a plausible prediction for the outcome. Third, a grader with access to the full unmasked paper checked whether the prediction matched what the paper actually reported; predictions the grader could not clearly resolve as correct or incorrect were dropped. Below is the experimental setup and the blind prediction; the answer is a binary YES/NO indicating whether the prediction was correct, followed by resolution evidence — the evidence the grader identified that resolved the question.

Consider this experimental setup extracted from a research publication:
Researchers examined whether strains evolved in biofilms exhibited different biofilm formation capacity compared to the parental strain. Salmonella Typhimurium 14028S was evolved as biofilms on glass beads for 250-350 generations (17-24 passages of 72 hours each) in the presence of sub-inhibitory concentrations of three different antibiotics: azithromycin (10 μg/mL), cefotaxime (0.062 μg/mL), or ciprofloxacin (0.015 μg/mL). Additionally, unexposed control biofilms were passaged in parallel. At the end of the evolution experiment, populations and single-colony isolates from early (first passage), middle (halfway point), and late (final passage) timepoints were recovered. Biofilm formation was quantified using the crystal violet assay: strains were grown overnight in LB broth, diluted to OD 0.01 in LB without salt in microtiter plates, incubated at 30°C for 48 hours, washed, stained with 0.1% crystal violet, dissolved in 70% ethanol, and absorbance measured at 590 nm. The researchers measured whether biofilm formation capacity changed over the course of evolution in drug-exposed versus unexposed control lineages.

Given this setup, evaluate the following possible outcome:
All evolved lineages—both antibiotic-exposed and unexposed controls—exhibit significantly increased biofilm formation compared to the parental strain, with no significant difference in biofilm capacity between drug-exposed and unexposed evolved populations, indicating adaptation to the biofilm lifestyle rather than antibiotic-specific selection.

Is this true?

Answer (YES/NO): NO